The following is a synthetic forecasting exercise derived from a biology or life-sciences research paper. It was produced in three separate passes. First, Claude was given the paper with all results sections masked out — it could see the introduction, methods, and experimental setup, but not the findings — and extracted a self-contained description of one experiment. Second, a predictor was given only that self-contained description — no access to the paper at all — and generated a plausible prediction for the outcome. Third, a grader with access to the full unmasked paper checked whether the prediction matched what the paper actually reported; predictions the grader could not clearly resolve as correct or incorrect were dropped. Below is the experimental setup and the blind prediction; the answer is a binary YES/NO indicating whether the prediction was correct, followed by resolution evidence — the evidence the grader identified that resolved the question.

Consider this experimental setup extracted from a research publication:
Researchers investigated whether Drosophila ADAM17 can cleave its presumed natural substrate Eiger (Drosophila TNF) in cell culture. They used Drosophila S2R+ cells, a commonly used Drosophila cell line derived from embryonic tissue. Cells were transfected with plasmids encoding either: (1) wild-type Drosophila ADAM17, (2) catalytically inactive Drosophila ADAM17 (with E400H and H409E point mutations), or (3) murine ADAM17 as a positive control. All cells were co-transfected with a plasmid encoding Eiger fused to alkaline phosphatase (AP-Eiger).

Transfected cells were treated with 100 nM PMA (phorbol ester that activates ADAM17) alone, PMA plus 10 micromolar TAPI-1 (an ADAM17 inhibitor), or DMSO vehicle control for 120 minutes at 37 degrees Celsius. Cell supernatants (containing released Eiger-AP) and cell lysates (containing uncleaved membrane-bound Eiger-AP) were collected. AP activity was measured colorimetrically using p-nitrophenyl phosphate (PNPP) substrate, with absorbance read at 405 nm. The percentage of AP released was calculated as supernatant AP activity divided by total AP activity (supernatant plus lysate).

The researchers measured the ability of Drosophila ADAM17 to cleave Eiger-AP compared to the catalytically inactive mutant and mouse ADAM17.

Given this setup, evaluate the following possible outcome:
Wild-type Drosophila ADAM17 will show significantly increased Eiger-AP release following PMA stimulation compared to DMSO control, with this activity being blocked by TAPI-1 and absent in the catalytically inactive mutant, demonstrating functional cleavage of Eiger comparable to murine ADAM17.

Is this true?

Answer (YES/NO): YES